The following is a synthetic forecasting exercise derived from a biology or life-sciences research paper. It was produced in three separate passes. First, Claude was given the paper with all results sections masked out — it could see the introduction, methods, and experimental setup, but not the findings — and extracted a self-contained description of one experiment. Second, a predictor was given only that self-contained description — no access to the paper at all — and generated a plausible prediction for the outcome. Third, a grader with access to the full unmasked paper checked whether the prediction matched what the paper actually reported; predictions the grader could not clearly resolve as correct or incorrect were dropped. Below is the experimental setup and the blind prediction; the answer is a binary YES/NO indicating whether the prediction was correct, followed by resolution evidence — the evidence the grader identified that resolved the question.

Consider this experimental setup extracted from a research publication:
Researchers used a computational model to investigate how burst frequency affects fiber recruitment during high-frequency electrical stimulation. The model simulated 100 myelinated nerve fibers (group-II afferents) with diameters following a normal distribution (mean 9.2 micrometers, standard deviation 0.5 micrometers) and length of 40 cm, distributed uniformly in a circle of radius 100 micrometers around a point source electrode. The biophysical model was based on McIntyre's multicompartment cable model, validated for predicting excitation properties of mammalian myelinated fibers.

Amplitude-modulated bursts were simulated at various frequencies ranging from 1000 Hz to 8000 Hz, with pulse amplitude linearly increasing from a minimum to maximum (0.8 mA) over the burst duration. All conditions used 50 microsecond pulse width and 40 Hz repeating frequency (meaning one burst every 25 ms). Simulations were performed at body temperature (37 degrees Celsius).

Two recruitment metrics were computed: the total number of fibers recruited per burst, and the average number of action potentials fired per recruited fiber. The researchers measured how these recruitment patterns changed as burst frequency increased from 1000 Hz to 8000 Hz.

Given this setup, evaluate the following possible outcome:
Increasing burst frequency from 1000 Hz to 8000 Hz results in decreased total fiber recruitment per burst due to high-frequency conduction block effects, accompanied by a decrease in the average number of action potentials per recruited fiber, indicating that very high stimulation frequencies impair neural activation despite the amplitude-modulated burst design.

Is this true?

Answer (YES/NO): NO